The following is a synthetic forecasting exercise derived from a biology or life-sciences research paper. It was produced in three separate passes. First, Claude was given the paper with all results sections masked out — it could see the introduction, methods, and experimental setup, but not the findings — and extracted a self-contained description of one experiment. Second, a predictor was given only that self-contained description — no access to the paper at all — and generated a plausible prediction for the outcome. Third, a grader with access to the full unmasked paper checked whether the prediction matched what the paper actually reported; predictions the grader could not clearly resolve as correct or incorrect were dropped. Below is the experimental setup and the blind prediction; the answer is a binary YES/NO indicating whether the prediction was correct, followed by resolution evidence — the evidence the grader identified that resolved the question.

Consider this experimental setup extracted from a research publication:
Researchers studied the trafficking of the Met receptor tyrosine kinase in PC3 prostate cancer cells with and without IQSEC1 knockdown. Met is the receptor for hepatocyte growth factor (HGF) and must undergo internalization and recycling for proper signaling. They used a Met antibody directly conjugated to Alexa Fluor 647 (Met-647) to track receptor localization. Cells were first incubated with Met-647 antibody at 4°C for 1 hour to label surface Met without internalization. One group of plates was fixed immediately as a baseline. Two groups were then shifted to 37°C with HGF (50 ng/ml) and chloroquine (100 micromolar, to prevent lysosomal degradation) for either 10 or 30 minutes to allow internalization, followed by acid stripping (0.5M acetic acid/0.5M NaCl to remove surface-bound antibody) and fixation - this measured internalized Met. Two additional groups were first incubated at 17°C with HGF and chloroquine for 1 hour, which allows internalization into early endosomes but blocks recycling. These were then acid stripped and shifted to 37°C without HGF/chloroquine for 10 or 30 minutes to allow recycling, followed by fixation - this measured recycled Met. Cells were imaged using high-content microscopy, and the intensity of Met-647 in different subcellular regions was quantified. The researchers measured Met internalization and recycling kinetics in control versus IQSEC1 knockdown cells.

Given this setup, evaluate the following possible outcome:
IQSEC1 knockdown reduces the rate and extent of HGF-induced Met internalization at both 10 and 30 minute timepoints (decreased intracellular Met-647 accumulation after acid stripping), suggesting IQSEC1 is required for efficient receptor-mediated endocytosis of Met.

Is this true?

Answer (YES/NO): YES